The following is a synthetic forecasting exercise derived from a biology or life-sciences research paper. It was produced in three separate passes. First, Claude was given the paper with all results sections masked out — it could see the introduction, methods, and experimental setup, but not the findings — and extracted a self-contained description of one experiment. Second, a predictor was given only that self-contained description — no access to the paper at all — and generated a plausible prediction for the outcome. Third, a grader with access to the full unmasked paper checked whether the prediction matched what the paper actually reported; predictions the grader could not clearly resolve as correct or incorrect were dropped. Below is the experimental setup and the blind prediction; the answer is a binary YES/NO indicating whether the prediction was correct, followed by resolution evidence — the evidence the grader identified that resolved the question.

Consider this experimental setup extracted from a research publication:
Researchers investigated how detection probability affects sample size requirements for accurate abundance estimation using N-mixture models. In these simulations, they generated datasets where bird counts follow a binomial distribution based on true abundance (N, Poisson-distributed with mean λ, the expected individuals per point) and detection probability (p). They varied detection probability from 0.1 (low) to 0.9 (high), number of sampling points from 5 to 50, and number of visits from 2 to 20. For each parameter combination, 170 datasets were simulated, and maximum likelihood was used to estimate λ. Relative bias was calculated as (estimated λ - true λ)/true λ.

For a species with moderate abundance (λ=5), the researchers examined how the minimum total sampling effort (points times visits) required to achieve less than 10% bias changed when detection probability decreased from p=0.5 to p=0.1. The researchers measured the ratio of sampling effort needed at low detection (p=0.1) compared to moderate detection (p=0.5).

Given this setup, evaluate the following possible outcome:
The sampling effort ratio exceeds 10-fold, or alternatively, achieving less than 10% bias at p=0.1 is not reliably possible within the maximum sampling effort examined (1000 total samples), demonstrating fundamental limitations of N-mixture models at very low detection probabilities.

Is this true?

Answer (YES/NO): YES